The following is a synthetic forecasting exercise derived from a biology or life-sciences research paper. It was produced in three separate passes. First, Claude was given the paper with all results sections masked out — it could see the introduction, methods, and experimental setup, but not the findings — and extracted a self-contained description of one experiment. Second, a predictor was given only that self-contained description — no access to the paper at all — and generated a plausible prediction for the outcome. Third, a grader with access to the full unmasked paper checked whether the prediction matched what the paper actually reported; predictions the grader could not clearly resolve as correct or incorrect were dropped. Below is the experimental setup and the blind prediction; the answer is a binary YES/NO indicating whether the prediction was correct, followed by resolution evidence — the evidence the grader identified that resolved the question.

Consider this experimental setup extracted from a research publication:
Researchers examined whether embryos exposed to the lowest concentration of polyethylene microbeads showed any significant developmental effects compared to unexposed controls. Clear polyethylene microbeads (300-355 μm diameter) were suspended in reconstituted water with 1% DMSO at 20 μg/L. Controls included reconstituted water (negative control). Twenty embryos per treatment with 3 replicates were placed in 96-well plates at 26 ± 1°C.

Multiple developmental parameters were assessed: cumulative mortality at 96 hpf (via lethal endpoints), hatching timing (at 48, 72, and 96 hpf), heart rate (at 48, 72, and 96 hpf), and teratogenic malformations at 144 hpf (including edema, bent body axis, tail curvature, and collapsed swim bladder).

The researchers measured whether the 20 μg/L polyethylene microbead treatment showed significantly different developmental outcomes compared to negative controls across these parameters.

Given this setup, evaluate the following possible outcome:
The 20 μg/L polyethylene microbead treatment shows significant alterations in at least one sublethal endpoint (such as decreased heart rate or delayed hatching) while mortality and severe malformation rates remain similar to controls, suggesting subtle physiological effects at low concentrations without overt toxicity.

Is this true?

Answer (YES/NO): NO